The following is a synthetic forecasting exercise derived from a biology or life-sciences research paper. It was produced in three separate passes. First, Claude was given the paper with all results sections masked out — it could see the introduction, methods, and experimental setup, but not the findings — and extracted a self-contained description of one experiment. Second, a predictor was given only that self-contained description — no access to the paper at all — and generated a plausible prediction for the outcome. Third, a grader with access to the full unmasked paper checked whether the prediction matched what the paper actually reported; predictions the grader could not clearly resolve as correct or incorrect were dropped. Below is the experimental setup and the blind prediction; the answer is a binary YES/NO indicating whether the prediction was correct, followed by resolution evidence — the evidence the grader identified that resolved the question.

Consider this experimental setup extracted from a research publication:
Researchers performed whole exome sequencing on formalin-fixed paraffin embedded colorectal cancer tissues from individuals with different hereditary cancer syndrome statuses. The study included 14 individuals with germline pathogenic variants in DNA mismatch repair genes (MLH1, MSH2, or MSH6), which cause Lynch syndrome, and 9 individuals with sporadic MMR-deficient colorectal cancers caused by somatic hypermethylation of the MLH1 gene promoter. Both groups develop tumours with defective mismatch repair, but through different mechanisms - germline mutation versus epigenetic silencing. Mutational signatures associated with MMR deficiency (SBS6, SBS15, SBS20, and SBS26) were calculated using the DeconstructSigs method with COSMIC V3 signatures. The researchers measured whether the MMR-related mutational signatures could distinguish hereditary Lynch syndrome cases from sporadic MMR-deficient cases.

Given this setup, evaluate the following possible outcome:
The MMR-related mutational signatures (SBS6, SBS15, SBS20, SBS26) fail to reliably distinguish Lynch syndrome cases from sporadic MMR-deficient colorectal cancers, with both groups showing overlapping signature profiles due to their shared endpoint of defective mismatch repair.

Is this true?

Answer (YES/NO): YES